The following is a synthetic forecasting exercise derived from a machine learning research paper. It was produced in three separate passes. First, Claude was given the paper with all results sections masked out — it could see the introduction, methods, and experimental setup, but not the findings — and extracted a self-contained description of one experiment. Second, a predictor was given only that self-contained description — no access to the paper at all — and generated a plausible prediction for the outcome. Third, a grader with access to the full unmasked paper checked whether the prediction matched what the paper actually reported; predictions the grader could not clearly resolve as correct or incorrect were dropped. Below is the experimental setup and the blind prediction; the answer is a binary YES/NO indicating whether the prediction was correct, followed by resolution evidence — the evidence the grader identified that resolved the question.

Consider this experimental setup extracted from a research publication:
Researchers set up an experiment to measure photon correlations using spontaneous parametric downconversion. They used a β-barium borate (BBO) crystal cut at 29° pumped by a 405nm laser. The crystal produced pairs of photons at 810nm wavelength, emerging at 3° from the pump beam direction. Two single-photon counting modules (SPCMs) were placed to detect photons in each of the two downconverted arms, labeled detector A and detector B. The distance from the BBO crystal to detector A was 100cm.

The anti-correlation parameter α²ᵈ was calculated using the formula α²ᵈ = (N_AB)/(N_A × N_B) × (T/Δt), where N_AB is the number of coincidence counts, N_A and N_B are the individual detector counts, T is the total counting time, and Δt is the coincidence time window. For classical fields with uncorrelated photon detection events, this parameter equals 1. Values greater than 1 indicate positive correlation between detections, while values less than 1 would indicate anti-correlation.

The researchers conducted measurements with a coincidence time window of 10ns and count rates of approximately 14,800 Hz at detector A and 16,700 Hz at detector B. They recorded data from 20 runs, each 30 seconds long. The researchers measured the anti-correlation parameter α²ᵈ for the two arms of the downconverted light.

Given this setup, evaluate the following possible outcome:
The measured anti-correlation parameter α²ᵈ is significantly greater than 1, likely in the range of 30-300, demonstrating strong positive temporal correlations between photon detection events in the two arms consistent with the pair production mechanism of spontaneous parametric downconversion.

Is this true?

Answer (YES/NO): YES